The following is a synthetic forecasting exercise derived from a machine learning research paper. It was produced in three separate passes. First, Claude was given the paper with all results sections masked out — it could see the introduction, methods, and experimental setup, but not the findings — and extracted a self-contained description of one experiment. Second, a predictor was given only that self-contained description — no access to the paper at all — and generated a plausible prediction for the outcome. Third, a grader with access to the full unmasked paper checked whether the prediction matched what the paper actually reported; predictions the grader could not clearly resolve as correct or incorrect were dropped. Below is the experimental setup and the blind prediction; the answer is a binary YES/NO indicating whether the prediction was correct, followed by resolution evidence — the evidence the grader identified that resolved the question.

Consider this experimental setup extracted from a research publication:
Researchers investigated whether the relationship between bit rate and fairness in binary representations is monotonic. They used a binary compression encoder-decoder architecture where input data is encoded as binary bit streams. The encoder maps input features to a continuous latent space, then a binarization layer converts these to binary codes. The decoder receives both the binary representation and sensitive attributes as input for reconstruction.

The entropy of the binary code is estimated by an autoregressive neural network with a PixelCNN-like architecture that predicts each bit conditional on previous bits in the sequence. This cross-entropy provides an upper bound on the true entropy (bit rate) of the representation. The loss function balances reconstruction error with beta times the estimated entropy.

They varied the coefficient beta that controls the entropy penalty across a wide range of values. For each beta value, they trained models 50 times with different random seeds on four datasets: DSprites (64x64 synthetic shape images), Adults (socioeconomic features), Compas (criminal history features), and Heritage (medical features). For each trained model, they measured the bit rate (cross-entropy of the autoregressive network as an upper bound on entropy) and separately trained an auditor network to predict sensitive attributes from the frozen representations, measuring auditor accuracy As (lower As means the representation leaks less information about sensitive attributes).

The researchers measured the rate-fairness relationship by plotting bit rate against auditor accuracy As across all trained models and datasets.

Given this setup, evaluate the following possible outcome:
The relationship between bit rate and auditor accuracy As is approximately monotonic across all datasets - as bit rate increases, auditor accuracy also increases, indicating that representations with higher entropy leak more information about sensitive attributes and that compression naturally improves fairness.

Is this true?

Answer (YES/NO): YES